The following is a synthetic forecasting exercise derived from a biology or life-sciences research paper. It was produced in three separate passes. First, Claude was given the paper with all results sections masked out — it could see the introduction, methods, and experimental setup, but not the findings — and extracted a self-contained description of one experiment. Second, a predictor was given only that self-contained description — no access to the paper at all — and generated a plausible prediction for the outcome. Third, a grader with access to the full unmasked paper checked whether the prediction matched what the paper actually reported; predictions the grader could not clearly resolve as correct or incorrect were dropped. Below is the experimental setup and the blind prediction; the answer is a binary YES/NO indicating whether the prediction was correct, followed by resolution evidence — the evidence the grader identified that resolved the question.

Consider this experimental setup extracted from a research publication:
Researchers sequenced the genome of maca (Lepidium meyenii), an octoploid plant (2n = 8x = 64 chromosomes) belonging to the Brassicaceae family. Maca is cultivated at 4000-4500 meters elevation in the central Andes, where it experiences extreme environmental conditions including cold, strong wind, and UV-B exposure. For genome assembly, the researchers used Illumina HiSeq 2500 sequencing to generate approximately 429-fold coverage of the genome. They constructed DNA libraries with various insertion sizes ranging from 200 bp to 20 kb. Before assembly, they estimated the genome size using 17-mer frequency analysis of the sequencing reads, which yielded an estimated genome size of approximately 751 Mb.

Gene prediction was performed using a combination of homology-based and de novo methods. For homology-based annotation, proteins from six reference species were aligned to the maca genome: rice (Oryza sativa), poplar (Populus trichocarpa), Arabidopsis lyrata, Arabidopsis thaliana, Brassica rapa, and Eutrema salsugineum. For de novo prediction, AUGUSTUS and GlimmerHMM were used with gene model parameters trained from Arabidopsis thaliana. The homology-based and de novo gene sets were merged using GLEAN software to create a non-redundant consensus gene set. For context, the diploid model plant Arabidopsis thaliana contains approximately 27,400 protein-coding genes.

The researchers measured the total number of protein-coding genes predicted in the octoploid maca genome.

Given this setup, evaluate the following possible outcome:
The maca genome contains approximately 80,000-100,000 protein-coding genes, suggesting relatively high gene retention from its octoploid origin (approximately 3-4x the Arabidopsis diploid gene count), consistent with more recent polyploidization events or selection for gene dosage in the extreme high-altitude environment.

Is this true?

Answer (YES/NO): NO